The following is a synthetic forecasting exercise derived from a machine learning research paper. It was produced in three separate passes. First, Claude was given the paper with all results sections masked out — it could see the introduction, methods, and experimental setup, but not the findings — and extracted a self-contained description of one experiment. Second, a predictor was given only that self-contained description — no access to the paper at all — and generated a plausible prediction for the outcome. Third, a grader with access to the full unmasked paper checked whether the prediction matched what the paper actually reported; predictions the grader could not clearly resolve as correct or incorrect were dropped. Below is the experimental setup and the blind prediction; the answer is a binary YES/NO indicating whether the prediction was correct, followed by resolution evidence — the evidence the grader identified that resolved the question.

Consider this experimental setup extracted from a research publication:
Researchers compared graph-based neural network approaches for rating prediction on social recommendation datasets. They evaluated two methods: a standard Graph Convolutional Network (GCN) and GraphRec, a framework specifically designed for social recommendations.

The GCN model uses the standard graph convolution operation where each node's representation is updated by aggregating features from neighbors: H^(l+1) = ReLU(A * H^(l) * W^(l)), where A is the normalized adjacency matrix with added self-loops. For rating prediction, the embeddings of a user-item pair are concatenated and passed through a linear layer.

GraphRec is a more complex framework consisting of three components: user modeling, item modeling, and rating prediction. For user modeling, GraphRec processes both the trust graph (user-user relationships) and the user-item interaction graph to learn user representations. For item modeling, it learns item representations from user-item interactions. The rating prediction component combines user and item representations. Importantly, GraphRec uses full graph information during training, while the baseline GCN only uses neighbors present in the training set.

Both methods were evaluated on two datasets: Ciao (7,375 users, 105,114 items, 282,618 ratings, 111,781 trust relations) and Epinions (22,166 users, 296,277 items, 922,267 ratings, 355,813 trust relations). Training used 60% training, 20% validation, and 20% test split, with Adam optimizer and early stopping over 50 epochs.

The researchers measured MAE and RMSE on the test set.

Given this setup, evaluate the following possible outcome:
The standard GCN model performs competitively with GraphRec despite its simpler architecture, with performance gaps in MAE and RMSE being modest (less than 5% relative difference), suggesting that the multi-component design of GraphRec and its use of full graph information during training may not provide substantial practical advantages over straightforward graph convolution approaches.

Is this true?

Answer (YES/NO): NO